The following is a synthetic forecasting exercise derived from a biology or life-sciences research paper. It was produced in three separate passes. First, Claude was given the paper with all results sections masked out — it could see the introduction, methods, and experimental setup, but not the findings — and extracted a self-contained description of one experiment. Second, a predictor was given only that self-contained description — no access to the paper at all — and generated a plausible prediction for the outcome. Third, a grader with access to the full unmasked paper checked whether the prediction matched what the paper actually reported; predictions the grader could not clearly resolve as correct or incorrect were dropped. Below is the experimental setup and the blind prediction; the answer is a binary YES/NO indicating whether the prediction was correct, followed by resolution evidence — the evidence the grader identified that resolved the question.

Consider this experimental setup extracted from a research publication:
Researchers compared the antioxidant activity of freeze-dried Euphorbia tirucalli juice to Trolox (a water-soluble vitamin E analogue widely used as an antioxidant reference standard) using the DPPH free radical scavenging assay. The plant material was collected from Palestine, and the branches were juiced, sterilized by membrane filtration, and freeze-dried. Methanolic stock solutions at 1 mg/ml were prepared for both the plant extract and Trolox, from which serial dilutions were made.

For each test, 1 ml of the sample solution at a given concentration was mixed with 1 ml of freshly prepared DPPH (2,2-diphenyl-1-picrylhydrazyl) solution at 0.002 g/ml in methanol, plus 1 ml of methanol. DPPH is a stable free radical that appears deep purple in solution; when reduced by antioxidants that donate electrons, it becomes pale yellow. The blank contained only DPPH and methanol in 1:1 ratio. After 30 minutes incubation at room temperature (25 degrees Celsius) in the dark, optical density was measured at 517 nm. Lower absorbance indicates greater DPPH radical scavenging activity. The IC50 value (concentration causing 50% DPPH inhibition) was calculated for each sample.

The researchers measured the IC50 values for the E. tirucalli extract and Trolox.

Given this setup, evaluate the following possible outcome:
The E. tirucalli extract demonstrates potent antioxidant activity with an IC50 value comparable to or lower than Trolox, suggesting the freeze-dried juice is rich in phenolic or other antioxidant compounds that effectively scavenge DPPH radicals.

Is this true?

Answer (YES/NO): NO